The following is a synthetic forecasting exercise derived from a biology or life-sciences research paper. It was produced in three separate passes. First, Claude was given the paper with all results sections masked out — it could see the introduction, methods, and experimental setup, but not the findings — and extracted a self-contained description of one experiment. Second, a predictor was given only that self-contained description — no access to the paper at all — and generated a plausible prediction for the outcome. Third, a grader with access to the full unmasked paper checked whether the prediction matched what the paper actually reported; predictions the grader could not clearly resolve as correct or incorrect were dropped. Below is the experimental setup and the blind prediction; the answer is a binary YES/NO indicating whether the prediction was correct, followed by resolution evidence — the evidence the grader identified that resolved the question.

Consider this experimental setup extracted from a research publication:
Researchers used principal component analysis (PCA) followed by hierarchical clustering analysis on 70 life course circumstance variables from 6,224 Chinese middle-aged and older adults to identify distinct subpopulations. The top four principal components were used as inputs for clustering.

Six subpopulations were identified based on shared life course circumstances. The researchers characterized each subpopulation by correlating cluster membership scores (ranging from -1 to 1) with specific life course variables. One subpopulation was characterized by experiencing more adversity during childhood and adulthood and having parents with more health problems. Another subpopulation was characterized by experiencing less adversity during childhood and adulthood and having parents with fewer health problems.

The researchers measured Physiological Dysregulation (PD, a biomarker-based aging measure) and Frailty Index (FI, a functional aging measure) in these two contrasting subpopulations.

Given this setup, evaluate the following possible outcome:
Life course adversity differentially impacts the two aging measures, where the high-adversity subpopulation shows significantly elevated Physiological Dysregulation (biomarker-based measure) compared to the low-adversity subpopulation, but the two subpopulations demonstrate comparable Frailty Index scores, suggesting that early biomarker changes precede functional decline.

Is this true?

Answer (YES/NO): NO